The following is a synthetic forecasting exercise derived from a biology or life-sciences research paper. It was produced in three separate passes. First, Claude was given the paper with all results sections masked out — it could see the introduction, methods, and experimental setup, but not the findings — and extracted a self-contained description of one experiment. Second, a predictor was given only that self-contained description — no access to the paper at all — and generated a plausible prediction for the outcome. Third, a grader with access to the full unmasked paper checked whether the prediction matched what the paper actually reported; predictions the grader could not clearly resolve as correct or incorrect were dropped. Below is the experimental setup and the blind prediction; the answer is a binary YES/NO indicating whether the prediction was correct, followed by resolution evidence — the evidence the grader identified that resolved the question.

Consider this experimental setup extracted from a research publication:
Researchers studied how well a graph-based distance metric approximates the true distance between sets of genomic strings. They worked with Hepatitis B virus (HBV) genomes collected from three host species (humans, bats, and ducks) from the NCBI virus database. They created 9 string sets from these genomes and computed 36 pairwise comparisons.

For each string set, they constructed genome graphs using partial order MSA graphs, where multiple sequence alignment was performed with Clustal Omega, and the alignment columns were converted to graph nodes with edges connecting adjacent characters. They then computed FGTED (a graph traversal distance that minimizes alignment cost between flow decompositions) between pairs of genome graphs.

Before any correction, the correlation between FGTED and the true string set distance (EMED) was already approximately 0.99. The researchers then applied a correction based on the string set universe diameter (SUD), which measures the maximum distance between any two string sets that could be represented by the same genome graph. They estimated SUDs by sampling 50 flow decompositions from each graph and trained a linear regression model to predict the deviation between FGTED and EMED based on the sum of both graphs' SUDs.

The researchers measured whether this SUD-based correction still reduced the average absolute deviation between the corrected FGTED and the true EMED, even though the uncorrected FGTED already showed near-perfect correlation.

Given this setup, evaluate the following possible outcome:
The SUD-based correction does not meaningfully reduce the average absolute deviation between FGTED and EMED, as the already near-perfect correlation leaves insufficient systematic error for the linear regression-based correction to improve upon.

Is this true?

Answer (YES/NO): NO